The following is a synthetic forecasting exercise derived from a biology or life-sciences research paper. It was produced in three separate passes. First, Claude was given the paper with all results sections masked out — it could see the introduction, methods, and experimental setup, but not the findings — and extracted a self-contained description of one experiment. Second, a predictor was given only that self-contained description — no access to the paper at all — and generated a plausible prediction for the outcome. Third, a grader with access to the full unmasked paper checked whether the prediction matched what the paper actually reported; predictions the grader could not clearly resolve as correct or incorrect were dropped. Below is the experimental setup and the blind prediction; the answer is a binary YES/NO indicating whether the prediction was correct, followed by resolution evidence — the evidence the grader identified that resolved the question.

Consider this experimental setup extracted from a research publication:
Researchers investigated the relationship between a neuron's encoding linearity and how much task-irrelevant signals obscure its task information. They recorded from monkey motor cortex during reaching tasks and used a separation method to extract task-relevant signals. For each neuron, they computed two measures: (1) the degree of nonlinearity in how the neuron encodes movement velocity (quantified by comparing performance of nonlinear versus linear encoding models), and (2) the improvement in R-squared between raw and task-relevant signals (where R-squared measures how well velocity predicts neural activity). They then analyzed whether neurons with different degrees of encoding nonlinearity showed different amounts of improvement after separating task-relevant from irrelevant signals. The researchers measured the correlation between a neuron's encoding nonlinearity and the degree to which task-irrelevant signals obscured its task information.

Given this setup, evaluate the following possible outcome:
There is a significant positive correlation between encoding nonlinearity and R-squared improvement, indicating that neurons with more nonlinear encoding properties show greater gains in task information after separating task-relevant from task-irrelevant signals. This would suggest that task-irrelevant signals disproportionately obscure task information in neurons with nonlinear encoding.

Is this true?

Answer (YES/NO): YES